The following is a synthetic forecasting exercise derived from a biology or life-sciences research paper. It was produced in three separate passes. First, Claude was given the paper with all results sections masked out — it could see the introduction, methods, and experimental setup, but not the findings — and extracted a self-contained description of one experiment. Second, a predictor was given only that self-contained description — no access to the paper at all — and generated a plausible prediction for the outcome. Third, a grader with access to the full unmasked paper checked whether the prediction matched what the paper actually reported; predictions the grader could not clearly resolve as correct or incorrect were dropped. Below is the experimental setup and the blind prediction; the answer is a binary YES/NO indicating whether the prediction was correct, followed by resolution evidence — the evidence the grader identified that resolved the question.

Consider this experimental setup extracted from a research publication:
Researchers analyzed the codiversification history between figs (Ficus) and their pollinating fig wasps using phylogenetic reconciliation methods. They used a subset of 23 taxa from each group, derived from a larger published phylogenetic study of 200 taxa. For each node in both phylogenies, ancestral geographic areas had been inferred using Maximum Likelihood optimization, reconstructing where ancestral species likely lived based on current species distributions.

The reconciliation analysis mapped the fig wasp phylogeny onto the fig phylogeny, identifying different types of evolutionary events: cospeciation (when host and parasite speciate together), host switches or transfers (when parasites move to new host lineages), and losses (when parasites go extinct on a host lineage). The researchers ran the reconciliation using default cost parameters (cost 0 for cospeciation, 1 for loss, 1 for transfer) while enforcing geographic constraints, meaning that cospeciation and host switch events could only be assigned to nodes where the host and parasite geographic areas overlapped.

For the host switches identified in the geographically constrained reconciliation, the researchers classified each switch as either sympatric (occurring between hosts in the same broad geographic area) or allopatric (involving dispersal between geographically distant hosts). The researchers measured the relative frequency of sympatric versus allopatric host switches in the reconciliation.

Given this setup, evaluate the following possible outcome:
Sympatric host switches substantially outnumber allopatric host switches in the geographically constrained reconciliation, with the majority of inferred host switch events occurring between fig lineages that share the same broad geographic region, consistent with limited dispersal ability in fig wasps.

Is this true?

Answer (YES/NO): NO